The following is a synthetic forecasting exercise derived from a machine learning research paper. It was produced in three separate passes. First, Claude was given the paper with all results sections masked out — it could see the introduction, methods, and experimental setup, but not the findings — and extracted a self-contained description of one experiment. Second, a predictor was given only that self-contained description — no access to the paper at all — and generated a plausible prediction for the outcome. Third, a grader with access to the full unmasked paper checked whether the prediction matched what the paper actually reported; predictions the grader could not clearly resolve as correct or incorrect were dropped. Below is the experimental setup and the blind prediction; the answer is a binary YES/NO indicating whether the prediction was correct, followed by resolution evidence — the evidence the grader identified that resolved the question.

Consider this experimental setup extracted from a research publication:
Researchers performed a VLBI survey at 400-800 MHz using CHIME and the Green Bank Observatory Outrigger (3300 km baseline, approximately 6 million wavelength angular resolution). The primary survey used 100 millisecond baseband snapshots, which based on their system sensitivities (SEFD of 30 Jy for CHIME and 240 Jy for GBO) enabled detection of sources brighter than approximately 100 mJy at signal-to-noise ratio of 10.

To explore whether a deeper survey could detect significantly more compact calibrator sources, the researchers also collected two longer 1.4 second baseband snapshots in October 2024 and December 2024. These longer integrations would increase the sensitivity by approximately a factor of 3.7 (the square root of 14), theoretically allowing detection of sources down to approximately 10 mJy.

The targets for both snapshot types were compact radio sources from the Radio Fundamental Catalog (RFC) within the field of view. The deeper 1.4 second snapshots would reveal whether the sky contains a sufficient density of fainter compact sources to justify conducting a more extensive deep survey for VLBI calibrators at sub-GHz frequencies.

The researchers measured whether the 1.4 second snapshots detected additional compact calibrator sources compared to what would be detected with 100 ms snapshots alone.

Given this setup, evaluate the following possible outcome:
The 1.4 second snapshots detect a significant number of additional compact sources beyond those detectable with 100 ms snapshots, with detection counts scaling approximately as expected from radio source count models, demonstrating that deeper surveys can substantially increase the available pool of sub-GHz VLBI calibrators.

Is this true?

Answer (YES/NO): YES